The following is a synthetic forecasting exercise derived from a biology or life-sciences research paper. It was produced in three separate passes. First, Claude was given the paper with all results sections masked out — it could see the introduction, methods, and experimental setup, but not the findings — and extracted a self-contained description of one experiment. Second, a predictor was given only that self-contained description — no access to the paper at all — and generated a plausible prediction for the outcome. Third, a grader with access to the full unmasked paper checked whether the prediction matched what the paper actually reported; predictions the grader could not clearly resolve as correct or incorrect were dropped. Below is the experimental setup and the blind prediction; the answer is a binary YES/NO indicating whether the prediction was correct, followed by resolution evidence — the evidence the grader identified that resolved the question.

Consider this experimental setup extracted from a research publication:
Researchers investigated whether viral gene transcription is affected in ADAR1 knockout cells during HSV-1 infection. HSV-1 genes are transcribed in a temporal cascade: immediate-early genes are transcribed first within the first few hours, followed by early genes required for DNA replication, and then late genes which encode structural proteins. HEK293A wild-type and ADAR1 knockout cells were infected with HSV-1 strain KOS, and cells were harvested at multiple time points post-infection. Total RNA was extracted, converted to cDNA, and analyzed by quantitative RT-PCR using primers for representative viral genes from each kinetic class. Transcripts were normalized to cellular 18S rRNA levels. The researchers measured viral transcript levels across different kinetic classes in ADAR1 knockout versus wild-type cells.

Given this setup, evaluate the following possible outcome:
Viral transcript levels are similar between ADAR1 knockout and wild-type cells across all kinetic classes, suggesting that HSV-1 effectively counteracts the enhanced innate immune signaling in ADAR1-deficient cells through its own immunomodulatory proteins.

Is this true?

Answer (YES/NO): NO